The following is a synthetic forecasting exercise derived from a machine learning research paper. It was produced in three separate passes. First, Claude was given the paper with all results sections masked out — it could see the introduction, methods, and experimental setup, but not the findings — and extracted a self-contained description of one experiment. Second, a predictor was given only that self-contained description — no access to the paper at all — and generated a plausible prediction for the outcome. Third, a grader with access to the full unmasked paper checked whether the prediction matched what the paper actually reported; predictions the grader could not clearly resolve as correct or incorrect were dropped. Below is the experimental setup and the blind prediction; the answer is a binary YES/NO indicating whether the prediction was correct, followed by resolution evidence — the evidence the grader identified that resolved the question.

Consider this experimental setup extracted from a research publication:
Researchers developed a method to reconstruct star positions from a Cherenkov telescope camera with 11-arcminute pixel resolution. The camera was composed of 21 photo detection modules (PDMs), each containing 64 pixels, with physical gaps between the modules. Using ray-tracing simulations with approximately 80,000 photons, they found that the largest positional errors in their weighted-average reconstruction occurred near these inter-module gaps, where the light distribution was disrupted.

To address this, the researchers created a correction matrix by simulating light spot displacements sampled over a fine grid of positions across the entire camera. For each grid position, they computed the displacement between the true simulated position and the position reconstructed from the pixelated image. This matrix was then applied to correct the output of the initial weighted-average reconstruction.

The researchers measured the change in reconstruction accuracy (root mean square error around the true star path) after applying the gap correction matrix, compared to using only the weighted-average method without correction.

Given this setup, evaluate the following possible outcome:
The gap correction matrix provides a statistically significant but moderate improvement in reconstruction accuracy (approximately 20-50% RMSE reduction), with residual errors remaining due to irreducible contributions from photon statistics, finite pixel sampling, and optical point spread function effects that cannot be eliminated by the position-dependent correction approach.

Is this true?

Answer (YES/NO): YES